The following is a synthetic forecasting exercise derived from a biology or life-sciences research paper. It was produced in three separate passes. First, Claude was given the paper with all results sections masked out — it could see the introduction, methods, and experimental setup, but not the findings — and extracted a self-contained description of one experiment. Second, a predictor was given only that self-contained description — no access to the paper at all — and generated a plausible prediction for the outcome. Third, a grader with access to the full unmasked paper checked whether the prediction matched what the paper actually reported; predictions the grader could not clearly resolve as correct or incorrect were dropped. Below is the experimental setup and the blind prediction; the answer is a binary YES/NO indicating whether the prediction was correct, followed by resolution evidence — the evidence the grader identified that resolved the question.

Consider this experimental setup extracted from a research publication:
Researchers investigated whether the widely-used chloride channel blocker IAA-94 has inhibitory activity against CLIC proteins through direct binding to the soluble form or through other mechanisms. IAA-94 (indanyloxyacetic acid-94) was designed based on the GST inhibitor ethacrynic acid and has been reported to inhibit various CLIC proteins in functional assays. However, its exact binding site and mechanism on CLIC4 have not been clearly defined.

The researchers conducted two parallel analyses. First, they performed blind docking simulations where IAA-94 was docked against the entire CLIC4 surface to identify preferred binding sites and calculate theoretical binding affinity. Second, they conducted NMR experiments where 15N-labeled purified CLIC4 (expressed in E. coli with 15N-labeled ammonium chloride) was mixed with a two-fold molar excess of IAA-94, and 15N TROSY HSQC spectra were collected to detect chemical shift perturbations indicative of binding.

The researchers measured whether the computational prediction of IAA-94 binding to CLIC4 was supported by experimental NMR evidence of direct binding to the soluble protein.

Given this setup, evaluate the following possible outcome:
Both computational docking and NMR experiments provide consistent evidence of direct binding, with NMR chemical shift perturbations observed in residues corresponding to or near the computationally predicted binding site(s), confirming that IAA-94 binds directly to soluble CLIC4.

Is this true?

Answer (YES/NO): NO